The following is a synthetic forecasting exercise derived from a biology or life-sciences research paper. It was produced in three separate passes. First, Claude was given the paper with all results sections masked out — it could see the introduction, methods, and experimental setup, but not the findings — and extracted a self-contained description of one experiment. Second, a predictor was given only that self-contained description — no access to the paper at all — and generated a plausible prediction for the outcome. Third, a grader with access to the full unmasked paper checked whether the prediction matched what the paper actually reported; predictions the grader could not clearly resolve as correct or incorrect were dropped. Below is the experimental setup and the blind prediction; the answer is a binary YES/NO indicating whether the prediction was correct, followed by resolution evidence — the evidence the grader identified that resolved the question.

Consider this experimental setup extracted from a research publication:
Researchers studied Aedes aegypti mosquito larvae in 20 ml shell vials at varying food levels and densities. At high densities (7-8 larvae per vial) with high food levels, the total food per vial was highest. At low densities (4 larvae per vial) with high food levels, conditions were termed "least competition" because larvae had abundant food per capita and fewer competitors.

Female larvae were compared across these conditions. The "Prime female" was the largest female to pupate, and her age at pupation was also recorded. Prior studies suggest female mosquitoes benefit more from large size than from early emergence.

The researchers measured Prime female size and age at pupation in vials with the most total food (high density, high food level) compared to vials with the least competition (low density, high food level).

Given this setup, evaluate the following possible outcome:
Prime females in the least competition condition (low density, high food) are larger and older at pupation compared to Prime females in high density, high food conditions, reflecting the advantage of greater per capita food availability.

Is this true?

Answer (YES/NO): NO